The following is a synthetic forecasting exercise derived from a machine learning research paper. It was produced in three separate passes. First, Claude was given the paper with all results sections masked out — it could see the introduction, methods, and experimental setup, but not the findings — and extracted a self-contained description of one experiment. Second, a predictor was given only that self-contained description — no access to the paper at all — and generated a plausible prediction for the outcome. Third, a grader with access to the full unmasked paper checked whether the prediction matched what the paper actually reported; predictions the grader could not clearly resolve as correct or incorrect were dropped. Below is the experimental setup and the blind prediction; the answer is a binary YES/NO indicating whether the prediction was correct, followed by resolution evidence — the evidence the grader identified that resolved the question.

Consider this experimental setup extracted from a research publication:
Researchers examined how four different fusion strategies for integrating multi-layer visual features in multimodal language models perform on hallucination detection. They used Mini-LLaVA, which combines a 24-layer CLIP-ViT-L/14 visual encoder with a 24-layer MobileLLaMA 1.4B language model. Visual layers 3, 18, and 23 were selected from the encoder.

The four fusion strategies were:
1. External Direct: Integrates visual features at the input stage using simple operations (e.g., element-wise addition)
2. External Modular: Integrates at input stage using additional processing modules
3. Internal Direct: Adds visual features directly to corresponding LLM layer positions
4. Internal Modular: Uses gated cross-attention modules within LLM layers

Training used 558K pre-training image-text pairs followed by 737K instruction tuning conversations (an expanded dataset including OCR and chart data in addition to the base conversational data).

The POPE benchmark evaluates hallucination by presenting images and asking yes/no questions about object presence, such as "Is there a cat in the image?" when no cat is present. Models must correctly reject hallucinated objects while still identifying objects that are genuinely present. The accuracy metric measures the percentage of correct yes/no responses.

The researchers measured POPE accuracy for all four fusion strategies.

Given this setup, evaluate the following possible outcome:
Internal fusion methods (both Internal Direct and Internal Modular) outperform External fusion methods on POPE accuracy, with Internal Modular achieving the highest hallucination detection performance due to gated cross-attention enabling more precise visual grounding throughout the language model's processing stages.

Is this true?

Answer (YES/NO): NO